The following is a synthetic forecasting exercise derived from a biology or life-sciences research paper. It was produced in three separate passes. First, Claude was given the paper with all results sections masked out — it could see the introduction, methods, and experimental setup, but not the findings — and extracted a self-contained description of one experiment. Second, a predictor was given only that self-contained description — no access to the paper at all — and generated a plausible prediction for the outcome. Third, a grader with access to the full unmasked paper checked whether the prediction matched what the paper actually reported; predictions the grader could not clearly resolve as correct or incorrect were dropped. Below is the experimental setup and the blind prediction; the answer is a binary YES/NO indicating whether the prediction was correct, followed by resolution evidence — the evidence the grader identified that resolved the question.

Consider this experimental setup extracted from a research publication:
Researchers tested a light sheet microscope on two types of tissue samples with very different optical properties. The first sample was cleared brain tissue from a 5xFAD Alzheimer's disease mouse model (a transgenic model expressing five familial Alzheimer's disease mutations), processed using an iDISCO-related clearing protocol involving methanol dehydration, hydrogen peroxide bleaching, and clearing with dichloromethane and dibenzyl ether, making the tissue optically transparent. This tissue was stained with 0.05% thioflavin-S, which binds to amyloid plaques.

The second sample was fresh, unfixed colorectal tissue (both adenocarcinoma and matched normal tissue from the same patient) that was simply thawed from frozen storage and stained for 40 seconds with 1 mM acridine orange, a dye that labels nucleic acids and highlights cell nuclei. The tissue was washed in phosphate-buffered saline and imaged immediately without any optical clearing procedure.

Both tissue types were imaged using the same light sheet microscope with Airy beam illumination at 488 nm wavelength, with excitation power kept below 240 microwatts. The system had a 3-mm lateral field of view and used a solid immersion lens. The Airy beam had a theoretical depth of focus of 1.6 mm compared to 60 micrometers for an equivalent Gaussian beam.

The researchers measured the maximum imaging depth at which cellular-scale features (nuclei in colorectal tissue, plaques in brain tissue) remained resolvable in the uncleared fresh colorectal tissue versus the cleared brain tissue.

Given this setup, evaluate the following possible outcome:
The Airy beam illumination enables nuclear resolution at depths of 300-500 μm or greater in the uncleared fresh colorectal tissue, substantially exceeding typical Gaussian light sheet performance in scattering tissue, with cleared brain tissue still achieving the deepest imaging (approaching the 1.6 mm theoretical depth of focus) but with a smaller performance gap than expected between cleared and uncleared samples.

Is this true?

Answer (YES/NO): NO